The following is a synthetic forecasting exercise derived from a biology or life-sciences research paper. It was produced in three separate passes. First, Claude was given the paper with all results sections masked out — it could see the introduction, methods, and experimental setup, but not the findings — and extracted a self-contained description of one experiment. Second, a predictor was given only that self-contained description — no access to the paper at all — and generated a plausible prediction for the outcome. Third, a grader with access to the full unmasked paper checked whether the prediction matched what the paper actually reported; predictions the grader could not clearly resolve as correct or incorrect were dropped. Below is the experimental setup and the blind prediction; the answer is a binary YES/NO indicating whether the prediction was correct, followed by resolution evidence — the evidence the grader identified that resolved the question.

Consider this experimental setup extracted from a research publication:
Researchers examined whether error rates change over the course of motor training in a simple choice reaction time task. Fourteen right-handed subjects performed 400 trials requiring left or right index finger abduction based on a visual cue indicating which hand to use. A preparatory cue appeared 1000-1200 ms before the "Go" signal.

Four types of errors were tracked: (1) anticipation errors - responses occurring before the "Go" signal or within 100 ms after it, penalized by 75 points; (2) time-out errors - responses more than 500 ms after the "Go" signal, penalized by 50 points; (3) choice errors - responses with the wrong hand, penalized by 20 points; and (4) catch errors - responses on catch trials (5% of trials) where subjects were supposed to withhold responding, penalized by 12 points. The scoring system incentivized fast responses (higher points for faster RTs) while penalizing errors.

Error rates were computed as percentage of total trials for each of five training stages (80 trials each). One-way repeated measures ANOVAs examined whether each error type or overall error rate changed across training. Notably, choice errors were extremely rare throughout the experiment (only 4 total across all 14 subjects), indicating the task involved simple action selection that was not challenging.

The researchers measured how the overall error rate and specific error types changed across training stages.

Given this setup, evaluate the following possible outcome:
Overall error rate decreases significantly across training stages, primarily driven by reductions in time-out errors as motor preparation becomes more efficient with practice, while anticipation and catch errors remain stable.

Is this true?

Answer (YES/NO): NO